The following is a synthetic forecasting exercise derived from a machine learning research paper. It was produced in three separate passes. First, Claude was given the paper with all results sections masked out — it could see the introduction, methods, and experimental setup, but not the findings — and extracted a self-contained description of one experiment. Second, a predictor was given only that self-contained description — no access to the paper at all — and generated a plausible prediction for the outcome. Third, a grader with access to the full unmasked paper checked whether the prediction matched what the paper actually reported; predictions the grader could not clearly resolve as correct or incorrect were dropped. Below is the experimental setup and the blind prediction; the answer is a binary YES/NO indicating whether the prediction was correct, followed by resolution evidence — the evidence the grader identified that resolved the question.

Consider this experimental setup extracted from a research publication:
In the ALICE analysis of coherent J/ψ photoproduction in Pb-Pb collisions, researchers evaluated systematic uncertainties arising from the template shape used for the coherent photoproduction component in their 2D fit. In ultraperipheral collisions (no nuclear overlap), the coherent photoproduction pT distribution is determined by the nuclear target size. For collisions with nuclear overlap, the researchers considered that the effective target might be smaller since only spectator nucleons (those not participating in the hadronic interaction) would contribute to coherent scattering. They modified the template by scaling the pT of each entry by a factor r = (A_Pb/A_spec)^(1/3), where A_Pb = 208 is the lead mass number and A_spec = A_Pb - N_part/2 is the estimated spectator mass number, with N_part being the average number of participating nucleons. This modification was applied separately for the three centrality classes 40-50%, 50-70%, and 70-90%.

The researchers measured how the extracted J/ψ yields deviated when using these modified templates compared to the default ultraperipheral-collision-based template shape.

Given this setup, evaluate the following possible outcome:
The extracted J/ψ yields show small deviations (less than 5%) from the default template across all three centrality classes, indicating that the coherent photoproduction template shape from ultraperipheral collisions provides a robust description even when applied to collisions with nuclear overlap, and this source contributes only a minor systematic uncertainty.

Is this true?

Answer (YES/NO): YES